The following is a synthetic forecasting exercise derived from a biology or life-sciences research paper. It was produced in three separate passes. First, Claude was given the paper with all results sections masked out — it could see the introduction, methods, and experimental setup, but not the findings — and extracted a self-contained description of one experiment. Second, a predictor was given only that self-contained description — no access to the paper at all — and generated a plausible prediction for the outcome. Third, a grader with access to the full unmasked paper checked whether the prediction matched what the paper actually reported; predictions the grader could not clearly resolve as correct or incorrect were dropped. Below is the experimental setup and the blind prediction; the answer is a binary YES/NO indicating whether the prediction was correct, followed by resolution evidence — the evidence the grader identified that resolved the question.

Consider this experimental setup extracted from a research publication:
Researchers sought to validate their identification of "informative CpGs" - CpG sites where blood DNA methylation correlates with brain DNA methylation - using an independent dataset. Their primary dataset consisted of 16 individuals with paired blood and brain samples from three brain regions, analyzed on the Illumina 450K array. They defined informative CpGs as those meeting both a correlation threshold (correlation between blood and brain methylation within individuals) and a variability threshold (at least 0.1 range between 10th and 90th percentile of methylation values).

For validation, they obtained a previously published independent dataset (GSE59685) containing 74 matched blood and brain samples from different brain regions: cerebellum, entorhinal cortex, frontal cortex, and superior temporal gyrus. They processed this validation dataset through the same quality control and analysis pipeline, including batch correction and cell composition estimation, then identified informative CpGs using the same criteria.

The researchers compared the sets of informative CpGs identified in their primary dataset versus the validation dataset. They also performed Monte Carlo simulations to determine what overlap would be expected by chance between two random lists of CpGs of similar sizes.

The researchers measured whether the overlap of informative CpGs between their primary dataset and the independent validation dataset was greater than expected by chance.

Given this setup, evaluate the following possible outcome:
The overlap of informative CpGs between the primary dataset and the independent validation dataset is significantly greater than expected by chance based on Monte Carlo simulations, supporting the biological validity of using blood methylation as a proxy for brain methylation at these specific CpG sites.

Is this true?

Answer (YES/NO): YES